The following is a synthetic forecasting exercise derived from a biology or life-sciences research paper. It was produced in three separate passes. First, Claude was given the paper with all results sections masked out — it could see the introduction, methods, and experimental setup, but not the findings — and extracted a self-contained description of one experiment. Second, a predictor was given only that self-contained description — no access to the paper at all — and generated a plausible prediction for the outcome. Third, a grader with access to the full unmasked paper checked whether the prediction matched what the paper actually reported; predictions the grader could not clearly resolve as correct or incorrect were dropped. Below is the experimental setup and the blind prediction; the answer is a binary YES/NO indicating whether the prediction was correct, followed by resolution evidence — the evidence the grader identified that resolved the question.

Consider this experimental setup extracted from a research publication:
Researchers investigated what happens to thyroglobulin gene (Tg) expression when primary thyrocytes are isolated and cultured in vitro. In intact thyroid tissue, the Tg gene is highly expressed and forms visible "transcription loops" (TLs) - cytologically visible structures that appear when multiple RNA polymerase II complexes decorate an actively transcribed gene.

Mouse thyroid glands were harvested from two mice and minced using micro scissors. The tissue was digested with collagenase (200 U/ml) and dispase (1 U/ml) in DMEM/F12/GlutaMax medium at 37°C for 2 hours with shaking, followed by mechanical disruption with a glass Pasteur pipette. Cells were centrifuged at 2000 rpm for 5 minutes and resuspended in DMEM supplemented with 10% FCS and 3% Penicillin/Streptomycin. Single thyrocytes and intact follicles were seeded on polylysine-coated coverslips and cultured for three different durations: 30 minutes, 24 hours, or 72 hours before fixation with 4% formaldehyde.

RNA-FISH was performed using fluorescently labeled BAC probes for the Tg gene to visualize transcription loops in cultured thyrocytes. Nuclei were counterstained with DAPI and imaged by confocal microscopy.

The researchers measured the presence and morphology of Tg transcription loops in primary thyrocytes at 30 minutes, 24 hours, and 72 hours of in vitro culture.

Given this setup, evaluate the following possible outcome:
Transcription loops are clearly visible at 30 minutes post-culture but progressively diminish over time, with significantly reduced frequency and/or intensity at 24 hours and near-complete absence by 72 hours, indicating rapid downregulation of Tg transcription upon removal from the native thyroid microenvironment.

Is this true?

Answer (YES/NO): YES